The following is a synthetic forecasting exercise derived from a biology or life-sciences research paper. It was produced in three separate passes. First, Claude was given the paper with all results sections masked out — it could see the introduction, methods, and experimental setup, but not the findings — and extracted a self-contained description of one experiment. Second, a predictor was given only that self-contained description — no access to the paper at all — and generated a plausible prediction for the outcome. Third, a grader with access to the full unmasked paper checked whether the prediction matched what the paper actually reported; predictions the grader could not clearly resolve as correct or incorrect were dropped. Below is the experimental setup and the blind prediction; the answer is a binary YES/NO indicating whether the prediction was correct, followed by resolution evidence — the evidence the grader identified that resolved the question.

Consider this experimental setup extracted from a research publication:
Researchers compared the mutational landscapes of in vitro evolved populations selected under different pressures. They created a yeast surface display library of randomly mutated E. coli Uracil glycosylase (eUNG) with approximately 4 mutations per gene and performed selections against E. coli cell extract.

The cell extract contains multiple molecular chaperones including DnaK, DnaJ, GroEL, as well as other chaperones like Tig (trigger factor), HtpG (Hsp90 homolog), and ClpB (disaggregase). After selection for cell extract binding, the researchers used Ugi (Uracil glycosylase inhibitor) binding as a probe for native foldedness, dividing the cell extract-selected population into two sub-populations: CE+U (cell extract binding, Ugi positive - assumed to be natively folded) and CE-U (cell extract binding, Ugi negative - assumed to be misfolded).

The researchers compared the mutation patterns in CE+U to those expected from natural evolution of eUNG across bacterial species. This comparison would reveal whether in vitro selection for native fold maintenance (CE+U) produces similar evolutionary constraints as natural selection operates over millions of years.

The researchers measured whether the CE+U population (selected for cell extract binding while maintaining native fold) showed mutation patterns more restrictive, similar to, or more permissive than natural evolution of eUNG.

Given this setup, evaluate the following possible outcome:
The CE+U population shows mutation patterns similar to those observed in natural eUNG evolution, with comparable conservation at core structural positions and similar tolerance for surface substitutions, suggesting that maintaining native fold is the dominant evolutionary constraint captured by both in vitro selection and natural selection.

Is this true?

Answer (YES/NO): NO